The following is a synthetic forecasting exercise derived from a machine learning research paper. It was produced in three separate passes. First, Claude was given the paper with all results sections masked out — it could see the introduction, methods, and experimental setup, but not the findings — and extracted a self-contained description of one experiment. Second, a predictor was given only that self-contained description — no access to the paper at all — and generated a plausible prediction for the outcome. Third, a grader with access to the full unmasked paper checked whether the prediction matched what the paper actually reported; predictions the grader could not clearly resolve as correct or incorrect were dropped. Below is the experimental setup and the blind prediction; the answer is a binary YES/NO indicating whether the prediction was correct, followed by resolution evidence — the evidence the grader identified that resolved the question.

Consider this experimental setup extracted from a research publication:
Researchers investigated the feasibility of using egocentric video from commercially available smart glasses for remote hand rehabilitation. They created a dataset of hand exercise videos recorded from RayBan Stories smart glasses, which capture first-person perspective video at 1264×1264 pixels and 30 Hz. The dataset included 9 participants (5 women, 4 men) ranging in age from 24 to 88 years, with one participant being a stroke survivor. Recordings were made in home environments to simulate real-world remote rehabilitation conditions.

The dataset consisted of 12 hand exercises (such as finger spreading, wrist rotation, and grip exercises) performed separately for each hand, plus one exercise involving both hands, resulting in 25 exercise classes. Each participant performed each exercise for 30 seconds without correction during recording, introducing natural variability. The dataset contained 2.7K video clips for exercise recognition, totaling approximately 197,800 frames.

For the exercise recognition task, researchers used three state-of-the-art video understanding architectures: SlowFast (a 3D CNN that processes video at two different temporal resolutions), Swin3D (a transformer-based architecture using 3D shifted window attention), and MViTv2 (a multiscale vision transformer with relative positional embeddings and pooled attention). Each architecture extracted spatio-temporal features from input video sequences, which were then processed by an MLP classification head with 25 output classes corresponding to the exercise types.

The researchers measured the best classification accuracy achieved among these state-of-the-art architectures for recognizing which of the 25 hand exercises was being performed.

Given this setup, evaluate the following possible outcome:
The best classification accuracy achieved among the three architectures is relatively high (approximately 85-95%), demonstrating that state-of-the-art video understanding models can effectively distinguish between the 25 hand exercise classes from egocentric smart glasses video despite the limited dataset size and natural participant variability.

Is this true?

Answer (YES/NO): NO